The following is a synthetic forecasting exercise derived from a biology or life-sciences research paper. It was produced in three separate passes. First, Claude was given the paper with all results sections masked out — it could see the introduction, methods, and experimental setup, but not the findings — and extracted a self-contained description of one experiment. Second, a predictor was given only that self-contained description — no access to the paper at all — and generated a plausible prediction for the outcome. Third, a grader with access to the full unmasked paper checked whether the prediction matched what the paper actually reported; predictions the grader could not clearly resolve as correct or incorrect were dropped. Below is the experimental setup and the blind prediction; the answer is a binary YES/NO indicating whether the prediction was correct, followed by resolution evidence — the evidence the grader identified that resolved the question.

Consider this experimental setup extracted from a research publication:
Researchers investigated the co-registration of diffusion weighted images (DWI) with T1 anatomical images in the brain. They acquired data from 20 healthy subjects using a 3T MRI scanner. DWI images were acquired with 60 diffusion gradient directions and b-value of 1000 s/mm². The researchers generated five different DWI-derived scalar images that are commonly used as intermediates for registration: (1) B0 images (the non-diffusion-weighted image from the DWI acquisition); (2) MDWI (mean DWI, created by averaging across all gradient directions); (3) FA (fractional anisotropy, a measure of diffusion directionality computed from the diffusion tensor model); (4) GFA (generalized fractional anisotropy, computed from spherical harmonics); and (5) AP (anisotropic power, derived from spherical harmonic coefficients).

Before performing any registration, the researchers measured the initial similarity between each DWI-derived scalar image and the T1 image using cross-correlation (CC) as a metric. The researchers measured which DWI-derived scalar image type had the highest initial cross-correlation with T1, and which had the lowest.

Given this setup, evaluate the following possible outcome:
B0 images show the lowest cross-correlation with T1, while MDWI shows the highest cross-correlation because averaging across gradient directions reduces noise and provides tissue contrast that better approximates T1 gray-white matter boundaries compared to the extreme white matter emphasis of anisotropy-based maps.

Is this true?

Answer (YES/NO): NO